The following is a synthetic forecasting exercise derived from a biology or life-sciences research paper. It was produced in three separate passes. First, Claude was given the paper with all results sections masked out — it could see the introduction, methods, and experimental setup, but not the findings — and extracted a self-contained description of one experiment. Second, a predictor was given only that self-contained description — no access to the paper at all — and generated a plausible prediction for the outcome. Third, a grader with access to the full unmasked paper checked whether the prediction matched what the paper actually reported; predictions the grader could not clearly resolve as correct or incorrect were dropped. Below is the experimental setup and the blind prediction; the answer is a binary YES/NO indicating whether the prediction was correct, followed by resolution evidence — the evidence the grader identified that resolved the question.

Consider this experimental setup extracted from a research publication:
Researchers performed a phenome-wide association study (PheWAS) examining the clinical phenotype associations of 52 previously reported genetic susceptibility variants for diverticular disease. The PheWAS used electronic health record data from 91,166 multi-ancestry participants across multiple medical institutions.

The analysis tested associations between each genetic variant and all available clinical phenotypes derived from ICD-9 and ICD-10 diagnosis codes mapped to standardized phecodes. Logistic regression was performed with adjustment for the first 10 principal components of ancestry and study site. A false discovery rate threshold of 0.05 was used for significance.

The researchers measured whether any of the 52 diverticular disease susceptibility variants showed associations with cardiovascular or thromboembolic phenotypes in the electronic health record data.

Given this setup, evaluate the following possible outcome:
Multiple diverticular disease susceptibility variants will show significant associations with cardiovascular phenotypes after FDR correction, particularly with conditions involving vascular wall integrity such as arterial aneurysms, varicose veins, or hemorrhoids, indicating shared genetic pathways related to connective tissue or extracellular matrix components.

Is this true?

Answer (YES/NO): NO